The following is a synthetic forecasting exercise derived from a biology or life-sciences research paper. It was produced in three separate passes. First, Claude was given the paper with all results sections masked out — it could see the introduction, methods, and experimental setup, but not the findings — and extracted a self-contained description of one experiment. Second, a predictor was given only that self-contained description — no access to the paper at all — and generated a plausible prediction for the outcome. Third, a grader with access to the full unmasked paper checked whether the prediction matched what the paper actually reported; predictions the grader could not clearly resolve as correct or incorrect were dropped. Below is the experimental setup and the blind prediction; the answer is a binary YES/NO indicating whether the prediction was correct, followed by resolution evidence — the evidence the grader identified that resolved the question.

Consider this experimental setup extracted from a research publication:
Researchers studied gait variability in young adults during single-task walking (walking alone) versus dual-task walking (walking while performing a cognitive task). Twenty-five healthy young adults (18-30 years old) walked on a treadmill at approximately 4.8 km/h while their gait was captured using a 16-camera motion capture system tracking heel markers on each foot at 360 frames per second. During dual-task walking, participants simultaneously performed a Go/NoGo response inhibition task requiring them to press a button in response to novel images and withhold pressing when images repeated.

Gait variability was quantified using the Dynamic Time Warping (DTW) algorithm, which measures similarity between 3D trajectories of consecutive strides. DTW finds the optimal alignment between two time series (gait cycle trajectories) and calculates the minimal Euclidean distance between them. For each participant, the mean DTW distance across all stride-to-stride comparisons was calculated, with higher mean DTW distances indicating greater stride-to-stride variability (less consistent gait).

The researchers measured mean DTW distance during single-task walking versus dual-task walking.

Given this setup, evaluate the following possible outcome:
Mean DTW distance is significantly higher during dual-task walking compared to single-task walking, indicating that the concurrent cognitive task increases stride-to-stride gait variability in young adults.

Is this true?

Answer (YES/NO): NO